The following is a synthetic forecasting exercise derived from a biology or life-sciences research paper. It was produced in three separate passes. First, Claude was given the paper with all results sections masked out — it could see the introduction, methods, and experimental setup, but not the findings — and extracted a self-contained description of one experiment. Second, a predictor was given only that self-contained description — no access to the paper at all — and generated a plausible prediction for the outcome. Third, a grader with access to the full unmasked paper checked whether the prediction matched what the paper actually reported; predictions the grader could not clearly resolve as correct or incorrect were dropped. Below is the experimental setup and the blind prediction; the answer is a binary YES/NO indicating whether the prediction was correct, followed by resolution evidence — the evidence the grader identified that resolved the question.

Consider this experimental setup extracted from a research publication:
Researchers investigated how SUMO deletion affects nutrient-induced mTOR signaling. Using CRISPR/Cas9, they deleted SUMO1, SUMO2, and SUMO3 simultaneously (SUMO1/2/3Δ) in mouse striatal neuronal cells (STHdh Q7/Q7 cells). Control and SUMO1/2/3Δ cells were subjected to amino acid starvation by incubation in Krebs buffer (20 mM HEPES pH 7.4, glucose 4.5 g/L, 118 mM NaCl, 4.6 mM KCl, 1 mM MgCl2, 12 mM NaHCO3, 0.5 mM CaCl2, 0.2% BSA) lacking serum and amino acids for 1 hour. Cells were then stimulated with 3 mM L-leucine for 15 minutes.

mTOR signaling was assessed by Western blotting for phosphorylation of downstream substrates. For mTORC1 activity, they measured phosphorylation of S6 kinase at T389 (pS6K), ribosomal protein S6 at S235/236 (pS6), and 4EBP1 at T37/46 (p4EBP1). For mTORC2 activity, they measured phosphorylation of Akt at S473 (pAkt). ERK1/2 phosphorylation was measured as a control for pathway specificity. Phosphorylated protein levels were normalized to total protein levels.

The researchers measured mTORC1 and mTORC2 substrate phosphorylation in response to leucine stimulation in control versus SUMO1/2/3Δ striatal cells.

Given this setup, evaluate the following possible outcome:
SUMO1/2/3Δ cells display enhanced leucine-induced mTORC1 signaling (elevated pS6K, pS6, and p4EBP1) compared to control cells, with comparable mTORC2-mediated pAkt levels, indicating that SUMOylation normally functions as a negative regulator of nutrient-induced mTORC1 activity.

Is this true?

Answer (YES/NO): NO